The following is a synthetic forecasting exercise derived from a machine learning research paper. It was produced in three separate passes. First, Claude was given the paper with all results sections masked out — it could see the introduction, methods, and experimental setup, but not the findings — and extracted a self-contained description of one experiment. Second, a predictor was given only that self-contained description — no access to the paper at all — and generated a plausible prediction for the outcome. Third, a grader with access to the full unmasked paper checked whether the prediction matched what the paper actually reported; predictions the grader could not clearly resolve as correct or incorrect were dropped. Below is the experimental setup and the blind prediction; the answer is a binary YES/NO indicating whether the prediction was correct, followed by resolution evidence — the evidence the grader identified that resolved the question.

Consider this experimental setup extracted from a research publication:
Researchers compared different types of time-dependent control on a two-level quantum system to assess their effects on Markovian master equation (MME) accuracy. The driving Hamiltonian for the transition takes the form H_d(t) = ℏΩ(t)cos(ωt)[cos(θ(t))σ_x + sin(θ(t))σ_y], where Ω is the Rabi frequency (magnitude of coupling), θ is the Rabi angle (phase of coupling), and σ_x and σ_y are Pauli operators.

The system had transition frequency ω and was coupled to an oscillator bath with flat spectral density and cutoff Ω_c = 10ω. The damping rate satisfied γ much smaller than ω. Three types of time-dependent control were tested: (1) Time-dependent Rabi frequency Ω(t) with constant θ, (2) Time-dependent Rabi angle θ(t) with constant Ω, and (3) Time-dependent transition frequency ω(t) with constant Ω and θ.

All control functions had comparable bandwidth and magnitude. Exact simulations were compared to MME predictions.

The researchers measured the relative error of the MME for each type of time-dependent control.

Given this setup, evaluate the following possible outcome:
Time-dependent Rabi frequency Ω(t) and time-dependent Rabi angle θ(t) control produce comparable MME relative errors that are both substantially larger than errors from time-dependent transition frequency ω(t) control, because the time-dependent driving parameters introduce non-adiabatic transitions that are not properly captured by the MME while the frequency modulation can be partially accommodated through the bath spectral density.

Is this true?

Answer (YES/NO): NO